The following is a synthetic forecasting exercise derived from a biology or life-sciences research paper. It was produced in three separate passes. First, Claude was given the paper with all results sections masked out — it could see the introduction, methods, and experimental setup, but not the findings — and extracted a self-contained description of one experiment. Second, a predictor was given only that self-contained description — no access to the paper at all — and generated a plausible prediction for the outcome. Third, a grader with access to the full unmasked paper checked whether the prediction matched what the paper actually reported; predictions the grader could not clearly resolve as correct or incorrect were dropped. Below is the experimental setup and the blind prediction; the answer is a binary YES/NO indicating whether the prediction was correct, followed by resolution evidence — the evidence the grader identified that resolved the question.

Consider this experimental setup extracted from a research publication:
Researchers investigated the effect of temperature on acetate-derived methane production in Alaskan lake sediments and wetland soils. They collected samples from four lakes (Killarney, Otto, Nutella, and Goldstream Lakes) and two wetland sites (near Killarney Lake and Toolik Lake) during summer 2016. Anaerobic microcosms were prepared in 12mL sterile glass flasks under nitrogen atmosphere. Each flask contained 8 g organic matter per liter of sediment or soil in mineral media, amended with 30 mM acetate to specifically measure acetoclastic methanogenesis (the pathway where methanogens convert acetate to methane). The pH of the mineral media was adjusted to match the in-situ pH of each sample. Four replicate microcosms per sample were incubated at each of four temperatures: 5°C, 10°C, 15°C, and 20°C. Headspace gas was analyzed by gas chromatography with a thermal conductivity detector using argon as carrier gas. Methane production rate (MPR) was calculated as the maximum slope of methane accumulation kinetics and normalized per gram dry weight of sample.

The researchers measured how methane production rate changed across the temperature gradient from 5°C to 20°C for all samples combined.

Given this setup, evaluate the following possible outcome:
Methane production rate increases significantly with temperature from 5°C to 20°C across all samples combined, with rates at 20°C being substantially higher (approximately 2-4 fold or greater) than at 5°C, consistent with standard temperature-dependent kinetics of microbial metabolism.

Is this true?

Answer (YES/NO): YES